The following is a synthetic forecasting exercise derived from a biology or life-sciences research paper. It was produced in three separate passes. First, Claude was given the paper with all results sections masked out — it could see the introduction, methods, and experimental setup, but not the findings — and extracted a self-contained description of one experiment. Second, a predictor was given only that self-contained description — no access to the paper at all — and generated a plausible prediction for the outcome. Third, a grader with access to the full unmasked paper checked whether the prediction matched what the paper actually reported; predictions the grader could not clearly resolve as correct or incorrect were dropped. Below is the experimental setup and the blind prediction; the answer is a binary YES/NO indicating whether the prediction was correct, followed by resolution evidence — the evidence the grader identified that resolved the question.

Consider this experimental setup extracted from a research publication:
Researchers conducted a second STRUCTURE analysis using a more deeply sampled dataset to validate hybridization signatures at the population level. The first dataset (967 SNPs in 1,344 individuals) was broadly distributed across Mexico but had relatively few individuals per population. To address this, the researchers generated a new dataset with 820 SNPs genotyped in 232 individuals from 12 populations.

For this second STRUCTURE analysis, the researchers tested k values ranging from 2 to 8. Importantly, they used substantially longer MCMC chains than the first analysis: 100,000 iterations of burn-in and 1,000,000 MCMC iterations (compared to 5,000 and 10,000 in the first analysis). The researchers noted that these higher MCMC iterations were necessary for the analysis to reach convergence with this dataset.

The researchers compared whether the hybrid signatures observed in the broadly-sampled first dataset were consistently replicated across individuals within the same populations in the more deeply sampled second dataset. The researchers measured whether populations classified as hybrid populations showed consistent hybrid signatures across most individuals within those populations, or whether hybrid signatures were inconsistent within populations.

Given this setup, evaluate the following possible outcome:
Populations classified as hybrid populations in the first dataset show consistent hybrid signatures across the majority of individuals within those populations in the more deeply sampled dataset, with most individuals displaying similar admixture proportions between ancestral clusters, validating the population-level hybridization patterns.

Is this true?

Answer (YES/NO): YES